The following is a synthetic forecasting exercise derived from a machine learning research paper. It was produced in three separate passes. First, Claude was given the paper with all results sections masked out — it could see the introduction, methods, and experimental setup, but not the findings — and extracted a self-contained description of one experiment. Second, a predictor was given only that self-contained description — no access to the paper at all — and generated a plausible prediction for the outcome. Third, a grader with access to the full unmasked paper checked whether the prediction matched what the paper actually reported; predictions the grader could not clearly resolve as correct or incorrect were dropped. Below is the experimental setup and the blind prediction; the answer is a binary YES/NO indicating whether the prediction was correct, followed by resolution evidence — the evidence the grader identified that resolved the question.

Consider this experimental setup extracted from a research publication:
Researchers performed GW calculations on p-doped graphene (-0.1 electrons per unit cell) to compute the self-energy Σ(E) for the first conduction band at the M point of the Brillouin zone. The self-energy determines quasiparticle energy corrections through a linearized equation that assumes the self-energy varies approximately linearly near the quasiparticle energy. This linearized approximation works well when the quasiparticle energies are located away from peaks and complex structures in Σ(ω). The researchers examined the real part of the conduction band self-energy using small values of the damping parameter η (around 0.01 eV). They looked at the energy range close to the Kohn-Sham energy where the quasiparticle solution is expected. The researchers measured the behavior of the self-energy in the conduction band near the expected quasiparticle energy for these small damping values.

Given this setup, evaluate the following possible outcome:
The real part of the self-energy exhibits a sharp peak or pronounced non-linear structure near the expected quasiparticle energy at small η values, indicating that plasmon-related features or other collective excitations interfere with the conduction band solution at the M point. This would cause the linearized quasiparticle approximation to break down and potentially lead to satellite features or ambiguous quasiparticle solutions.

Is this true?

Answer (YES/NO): YES